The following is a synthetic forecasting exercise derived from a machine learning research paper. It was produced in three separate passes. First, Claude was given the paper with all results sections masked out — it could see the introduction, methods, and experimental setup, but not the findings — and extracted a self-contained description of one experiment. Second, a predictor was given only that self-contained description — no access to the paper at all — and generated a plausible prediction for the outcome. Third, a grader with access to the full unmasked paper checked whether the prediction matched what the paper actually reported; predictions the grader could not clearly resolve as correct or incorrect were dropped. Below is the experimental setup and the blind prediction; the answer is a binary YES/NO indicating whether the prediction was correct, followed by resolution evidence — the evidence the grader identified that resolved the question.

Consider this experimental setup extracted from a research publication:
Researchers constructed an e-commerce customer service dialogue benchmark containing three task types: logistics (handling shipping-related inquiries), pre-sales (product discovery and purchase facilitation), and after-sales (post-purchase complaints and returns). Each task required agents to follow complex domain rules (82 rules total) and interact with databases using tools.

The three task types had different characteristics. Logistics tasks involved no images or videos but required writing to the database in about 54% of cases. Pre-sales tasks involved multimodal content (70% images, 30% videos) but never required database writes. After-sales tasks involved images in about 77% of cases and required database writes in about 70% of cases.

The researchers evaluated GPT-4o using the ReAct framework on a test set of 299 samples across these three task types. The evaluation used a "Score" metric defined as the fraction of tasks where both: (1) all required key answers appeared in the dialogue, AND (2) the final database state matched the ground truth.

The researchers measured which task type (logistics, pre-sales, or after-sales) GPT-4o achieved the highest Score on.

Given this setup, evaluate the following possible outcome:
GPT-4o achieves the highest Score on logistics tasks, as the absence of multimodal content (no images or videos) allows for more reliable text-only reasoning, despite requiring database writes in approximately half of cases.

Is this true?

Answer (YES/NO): NO